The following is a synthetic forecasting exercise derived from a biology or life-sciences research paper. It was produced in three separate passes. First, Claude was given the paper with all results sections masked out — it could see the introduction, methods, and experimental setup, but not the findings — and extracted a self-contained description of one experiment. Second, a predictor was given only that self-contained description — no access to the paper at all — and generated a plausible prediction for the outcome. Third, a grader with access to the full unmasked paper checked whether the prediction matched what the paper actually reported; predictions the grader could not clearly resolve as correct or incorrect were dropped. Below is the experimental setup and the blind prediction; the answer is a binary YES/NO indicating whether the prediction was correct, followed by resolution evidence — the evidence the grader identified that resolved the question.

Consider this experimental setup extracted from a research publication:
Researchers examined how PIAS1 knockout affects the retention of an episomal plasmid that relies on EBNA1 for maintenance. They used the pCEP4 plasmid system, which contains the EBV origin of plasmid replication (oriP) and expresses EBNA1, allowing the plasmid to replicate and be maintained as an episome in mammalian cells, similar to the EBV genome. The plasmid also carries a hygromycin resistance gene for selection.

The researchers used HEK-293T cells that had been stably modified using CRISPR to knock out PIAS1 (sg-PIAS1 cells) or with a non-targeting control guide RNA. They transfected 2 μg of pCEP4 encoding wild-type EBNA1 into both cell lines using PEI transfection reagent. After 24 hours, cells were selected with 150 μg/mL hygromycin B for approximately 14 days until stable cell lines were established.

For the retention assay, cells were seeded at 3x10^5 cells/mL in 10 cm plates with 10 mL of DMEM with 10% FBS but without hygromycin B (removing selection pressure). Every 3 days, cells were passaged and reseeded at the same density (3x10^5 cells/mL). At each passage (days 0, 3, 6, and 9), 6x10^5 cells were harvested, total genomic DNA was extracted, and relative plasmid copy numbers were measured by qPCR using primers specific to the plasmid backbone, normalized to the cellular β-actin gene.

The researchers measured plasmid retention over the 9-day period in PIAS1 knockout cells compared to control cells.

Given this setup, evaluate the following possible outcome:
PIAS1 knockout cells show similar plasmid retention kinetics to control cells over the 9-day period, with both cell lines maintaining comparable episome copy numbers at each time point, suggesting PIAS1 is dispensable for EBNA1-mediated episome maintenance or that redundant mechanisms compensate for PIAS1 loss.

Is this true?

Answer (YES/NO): NO